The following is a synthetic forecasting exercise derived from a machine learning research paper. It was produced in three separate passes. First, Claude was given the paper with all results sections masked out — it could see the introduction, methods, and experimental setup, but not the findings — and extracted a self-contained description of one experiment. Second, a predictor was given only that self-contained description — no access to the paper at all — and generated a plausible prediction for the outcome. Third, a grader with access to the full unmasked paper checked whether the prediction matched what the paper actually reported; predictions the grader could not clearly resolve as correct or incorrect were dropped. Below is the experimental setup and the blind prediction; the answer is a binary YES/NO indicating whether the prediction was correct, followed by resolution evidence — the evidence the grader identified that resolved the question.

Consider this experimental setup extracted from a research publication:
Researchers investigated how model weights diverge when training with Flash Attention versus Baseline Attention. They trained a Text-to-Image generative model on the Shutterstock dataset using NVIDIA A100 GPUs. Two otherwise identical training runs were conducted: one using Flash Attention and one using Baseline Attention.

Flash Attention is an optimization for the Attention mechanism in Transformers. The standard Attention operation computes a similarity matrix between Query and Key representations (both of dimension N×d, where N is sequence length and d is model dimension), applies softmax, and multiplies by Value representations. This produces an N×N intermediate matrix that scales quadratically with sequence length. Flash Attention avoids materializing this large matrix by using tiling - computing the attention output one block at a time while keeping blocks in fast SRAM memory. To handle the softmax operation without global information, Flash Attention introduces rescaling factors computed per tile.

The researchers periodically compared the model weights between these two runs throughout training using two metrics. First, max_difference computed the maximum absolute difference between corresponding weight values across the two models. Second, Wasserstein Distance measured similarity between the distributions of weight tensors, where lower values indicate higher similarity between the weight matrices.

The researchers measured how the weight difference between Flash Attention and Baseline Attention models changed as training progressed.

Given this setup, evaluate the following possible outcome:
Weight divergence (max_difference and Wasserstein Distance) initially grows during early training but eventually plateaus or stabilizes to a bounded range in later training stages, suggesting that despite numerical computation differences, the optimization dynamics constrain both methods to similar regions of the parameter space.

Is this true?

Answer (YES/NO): NO